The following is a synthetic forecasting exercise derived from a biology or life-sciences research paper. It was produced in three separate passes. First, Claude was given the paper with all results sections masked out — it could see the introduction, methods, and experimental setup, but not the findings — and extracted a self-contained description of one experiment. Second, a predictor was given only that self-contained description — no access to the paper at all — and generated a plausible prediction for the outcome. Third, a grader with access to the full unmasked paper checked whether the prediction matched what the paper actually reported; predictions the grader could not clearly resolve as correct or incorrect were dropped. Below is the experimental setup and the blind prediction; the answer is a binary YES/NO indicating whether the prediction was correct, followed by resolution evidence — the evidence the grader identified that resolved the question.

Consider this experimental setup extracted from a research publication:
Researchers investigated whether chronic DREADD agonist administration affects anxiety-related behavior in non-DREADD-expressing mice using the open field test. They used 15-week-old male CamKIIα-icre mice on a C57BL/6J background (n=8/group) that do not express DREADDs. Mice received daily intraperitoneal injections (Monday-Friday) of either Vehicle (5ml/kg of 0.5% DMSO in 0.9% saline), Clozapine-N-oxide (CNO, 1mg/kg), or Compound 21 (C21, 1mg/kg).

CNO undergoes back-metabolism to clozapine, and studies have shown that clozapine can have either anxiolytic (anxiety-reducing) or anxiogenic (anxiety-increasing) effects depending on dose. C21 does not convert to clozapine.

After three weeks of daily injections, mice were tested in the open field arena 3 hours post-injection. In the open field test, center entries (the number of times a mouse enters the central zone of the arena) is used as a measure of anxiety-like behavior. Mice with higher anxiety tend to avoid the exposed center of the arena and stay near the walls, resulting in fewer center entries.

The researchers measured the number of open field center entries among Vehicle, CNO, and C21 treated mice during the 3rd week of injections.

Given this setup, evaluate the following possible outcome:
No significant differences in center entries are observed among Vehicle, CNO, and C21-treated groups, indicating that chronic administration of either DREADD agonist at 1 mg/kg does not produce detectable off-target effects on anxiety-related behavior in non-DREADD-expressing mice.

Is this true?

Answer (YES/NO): NO